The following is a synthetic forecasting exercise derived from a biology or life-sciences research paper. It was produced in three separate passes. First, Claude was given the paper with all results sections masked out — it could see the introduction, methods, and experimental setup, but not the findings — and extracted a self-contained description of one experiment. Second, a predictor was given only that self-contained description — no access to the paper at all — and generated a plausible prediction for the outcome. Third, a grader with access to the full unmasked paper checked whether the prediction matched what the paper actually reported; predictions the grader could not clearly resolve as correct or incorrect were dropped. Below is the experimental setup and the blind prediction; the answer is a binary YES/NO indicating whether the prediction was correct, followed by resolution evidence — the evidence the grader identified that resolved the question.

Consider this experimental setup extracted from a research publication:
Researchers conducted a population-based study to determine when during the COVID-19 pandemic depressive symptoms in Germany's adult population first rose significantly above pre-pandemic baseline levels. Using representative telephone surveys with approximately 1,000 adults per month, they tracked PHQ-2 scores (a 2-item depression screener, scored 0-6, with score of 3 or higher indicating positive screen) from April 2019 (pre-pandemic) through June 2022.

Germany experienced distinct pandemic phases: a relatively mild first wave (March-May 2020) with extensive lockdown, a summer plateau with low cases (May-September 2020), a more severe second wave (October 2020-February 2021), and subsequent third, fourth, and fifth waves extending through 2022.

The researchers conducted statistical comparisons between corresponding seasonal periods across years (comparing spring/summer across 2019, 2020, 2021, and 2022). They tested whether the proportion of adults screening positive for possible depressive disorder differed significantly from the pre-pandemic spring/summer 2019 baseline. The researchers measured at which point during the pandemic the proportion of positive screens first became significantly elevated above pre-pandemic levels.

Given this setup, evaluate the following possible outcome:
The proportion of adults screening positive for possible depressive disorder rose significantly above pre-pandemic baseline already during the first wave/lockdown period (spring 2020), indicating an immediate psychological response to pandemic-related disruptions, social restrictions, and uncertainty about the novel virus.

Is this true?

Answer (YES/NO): NO